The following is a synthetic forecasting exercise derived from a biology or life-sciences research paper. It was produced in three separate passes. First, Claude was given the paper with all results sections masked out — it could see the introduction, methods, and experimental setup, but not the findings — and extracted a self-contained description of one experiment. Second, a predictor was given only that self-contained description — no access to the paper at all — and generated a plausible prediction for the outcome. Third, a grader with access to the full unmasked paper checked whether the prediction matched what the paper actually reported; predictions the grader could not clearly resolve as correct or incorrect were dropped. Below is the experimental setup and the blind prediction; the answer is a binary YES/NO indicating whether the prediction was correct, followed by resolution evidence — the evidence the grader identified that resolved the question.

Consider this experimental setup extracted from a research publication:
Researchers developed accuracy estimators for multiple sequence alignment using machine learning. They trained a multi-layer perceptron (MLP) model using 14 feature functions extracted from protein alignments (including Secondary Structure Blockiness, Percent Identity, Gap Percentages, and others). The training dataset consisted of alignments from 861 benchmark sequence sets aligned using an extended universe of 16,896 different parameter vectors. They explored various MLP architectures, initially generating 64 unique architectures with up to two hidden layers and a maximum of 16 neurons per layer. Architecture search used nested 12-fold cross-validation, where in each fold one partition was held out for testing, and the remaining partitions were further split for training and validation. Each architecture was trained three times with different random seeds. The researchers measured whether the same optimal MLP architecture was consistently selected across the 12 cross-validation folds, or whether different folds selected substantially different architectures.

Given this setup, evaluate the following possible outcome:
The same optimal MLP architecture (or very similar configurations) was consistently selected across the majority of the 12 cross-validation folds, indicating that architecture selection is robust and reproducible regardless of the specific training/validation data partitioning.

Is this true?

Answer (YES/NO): YES